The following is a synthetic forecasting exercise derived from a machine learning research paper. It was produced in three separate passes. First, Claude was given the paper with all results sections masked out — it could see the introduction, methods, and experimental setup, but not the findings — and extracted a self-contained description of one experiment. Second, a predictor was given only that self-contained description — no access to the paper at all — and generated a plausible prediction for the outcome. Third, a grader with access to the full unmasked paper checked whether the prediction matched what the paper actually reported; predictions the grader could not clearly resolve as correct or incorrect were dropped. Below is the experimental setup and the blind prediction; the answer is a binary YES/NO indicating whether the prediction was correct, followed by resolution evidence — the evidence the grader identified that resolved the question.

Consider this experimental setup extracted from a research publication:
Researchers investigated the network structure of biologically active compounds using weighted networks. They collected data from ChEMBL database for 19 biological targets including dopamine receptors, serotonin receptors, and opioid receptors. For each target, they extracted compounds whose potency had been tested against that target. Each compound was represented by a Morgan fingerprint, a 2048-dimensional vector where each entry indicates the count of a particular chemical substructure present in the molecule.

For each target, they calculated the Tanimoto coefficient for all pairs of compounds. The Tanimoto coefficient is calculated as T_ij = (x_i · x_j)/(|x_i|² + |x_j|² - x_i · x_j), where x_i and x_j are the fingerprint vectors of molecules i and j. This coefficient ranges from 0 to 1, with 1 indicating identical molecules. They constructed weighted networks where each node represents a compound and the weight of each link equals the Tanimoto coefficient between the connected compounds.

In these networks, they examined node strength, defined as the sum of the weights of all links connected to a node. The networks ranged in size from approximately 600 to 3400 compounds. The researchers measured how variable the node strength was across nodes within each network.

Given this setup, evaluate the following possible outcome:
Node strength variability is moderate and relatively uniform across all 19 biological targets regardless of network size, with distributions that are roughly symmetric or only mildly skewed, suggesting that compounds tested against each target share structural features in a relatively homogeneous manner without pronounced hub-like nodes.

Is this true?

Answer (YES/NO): YES